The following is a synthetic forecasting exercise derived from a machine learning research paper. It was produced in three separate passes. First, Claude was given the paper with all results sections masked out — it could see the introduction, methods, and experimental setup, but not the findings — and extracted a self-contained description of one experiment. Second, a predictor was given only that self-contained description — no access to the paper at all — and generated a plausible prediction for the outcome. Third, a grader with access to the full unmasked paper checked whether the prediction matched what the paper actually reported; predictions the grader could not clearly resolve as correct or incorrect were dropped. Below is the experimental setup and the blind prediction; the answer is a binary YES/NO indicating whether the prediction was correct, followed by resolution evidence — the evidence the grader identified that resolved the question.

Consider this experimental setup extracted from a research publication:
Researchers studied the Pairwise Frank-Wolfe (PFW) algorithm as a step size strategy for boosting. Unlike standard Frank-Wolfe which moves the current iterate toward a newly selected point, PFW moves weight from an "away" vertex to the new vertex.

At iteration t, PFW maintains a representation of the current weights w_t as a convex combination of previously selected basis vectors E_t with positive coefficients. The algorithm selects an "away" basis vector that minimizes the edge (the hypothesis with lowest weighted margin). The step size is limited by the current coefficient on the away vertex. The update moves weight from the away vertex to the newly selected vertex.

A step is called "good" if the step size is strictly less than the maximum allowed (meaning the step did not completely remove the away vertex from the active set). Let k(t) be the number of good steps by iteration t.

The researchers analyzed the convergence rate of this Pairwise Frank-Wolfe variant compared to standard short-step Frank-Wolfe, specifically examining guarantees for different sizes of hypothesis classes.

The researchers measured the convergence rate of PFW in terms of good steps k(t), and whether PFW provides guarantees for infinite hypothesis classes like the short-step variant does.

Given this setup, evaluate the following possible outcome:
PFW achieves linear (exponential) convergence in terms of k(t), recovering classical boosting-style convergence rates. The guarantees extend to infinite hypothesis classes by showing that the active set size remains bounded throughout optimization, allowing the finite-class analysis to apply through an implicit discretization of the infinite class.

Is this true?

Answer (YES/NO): NO